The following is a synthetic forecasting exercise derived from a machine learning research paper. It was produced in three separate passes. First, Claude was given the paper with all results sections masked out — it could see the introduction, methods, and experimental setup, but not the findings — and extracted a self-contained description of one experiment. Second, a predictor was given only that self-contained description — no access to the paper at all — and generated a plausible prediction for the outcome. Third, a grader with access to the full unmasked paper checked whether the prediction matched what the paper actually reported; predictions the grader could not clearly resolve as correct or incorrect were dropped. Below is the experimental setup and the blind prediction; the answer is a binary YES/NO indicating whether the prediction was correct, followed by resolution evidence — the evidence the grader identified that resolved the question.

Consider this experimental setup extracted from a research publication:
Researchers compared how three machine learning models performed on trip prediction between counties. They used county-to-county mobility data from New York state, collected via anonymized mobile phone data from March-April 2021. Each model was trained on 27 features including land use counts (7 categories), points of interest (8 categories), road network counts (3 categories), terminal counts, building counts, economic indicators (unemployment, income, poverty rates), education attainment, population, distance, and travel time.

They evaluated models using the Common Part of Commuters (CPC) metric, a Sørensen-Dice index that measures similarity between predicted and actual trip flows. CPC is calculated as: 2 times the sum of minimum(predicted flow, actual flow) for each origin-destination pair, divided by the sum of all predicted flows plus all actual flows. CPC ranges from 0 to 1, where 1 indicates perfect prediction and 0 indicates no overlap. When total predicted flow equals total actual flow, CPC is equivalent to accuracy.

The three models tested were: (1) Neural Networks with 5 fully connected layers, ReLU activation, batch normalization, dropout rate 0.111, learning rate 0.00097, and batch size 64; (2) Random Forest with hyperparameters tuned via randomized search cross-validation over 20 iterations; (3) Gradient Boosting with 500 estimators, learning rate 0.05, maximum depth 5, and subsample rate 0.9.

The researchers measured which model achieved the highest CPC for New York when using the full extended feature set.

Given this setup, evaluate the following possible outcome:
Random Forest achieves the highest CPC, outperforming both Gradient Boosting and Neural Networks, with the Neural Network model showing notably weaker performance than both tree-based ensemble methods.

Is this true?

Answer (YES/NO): NO